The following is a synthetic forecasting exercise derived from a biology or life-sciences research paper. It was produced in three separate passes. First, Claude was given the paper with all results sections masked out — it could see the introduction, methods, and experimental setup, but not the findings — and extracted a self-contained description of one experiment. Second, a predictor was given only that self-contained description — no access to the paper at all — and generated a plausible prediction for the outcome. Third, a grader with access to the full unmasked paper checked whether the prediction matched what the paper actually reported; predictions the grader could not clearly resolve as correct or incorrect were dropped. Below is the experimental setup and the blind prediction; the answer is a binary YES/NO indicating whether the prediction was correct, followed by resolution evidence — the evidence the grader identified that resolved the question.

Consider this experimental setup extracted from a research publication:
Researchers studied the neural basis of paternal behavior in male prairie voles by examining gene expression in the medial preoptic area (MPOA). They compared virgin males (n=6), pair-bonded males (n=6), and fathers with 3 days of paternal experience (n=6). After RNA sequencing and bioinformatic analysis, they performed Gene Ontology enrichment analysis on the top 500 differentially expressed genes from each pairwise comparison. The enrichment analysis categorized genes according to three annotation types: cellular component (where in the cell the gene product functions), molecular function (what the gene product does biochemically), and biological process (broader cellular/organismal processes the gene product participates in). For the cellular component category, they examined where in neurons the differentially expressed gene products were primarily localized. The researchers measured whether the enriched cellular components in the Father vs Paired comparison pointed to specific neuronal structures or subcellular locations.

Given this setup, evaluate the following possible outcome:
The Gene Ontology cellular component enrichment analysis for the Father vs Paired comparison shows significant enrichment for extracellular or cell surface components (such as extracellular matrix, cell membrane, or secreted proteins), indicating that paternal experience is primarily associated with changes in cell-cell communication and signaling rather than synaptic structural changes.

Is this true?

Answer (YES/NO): NO